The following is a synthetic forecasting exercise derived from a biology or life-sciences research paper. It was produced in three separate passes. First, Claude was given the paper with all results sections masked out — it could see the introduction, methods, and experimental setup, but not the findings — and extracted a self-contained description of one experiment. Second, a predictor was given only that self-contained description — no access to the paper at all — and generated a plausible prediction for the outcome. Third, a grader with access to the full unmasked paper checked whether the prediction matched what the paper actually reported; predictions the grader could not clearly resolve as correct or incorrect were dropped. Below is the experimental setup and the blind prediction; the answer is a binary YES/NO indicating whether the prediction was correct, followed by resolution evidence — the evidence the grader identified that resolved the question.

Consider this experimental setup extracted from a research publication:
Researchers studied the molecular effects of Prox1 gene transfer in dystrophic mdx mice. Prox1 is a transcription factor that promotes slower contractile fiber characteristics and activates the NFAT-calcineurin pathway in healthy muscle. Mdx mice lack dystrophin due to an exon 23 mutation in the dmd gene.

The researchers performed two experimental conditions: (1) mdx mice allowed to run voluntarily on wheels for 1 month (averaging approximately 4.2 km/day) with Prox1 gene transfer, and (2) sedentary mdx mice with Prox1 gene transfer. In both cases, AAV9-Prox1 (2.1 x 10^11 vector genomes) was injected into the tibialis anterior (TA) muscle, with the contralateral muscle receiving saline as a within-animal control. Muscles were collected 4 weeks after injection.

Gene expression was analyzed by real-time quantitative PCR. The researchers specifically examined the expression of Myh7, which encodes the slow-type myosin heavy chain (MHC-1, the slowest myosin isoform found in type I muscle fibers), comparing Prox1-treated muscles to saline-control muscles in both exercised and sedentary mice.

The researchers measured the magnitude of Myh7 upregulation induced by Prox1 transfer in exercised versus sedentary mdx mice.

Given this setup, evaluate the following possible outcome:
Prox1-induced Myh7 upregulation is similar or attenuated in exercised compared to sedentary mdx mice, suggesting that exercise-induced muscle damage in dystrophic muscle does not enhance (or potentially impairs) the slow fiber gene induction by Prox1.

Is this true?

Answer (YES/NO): NO